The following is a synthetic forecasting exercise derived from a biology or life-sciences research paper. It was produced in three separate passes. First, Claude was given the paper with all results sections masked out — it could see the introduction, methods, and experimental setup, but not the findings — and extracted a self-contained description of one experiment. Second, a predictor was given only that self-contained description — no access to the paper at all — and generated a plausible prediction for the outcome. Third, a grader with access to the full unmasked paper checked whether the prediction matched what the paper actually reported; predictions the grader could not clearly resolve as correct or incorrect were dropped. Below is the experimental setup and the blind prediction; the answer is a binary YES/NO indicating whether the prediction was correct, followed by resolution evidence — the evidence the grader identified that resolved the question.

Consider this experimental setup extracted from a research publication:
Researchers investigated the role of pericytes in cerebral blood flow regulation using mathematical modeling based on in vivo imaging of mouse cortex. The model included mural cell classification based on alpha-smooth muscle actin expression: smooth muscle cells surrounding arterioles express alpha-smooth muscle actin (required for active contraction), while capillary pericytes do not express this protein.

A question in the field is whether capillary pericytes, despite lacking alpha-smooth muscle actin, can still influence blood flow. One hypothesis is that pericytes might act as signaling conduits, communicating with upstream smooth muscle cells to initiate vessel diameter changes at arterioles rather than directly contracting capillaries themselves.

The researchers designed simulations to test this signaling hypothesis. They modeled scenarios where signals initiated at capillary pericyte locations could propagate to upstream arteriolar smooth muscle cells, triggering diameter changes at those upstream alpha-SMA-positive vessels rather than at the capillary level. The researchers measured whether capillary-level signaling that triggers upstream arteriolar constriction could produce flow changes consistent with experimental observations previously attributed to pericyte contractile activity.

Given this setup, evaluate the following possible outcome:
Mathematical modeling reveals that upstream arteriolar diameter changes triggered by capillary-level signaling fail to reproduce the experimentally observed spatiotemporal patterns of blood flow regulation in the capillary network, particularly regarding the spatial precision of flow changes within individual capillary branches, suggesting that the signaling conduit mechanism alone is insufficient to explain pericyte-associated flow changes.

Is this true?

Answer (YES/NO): NO